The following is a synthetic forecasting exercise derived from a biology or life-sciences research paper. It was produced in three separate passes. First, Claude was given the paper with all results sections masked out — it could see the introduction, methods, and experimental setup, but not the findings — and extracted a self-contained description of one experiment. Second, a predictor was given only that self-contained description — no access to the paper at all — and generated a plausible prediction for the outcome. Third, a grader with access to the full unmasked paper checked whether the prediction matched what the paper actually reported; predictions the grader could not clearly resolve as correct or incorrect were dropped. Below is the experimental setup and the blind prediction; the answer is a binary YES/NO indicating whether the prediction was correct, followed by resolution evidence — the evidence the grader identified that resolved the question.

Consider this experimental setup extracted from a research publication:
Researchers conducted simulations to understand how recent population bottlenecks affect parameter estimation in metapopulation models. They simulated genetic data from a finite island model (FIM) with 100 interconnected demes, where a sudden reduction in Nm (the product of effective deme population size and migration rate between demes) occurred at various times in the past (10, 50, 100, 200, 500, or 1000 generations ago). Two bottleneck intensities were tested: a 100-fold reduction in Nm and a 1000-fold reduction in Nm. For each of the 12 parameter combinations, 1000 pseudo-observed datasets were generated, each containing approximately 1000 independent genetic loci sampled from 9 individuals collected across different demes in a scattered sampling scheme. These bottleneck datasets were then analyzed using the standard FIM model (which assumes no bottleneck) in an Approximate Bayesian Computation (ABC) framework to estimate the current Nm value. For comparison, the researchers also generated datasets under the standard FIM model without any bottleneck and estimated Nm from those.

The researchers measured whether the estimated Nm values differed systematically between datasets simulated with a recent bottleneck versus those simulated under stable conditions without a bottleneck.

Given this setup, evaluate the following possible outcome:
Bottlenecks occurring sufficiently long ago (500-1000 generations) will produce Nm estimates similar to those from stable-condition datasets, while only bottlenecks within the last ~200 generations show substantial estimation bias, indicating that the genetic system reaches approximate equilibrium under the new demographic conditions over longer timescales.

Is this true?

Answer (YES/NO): NO